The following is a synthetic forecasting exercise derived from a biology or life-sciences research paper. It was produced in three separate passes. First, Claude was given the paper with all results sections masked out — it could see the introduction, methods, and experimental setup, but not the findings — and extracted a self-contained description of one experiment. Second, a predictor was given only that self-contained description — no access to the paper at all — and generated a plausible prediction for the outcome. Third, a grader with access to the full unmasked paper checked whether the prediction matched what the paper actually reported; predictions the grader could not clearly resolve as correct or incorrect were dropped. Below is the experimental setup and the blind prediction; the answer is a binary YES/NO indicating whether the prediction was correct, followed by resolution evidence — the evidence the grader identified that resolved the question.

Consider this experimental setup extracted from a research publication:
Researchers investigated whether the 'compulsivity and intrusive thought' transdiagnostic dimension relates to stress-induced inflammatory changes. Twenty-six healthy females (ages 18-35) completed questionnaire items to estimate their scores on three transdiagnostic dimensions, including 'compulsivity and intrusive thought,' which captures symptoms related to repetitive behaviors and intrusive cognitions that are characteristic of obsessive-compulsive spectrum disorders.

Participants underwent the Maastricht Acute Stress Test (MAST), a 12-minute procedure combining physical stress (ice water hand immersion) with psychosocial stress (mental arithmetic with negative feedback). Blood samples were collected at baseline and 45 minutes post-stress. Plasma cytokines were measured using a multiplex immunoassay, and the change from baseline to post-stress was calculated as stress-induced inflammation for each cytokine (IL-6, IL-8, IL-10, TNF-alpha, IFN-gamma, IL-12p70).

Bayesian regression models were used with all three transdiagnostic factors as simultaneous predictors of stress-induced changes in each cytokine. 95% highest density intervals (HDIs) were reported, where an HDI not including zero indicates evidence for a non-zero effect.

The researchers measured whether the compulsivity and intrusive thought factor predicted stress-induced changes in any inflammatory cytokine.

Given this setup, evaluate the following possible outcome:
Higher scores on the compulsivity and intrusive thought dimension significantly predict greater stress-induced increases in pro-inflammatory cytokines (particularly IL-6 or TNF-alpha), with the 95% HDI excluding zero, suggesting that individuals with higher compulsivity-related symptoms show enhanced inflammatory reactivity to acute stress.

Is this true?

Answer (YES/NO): NO